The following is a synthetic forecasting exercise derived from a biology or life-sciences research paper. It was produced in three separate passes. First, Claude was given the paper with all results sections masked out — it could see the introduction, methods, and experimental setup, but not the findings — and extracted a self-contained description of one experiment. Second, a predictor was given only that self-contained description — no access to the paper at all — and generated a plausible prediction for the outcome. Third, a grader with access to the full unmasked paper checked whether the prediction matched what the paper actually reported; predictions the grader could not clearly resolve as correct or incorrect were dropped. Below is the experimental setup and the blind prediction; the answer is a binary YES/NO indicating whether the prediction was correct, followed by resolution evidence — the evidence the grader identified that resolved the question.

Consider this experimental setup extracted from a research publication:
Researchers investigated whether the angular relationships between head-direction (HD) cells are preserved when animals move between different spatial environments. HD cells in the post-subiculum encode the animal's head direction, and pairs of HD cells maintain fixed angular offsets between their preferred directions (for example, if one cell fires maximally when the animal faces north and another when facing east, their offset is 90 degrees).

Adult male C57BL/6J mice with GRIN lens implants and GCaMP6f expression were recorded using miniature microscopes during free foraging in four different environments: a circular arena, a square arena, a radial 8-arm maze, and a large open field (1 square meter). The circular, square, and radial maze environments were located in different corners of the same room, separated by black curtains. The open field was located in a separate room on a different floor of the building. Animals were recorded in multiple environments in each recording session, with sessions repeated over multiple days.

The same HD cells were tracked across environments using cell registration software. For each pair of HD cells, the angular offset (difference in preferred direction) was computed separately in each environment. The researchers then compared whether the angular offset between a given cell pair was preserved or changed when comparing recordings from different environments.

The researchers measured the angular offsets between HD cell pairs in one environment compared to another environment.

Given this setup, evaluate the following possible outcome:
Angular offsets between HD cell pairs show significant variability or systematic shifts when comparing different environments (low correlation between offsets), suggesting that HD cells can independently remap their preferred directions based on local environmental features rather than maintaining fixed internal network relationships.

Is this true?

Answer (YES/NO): NO